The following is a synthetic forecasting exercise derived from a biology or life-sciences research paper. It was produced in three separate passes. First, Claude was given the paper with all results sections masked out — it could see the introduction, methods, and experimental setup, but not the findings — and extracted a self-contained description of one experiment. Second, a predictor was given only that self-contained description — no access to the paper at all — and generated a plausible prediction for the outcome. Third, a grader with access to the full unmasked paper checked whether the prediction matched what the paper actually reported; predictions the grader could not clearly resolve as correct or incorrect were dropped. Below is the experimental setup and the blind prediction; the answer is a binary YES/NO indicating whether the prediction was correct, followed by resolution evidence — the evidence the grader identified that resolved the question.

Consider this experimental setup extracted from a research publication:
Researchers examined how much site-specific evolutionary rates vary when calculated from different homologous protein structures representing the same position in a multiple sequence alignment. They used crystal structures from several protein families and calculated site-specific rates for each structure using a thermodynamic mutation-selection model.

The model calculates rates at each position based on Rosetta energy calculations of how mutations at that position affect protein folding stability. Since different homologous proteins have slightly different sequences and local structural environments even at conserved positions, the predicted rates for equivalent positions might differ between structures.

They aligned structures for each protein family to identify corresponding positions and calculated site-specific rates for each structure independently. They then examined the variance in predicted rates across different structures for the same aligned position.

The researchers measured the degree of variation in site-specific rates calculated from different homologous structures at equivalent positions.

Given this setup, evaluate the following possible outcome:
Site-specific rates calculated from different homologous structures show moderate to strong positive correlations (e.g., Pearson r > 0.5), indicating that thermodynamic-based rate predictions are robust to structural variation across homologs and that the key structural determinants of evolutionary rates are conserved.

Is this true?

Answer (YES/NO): NO